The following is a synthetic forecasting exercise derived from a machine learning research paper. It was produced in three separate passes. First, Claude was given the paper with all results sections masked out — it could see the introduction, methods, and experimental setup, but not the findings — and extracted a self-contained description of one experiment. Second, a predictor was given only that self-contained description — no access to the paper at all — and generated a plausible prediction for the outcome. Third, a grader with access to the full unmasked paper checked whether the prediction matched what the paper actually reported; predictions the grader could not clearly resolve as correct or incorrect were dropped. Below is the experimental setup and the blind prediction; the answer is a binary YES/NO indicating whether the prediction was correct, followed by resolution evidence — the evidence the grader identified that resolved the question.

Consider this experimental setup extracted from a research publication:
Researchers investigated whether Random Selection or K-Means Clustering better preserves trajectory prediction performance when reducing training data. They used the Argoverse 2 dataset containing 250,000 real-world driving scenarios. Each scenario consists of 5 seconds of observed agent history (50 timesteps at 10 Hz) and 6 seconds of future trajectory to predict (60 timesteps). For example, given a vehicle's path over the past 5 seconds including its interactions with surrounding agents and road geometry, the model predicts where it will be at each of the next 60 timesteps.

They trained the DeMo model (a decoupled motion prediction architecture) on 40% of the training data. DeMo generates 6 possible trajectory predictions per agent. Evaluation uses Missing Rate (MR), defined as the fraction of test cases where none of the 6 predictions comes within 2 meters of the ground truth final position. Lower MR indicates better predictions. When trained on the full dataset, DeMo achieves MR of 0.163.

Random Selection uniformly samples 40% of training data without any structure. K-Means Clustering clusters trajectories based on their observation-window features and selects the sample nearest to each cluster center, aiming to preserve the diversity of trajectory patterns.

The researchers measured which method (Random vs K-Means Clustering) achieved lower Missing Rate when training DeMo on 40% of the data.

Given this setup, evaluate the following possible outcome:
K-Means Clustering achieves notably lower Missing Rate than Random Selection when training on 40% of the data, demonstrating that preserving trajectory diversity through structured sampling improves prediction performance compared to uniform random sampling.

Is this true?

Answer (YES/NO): NO